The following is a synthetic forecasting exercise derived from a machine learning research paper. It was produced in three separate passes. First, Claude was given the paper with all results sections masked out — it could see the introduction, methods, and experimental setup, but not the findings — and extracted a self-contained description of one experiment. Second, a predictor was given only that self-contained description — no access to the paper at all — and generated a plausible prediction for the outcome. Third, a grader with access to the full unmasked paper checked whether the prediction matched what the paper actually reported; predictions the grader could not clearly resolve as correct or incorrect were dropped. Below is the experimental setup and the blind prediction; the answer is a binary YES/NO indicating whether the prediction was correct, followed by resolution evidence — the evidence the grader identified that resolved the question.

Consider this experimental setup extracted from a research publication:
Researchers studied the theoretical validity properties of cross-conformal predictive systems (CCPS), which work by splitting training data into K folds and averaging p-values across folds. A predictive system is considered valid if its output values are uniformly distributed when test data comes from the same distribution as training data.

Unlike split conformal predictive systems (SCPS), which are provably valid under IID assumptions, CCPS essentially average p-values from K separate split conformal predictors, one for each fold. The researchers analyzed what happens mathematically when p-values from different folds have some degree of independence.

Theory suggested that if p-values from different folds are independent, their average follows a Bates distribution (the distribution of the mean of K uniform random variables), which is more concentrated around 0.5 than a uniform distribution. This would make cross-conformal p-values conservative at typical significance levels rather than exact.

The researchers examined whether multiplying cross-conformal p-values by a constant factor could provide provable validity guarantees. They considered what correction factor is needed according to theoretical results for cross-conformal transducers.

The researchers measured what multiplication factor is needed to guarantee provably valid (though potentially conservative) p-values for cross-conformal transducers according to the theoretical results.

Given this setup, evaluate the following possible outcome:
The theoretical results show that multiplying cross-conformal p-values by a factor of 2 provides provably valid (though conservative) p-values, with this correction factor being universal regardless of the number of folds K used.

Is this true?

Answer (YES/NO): YES